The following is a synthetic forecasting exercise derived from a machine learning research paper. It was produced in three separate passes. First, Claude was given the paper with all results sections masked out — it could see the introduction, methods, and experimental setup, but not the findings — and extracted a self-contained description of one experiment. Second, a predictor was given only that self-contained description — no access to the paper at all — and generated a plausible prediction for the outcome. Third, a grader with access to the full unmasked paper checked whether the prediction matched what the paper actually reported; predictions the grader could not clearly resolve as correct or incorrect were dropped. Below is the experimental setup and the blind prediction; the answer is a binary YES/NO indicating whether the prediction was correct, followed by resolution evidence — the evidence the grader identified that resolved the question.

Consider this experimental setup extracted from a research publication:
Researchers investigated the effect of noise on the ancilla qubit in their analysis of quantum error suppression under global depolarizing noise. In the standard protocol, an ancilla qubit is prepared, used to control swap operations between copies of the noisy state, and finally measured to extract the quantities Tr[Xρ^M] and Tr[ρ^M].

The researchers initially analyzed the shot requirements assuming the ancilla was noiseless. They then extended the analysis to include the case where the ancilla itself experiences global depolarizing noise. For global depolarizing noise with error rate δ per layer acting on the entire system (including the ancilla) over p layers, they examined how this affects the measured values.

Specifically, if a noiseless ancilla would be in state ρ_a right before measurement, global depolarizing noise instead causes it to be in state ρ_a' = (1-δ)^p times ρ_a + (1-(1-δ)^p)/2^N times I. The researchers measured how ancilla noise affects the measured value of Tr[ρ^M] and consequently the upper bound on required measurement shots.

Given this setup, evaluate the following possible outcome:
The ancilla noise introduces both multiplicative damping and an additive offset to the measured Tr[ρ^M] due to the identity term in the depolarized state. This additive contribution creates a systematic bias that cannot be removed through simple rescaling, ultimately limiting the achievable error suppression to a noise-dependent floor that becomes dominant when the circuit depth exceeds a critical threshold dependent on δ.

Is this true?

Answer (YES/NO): NO